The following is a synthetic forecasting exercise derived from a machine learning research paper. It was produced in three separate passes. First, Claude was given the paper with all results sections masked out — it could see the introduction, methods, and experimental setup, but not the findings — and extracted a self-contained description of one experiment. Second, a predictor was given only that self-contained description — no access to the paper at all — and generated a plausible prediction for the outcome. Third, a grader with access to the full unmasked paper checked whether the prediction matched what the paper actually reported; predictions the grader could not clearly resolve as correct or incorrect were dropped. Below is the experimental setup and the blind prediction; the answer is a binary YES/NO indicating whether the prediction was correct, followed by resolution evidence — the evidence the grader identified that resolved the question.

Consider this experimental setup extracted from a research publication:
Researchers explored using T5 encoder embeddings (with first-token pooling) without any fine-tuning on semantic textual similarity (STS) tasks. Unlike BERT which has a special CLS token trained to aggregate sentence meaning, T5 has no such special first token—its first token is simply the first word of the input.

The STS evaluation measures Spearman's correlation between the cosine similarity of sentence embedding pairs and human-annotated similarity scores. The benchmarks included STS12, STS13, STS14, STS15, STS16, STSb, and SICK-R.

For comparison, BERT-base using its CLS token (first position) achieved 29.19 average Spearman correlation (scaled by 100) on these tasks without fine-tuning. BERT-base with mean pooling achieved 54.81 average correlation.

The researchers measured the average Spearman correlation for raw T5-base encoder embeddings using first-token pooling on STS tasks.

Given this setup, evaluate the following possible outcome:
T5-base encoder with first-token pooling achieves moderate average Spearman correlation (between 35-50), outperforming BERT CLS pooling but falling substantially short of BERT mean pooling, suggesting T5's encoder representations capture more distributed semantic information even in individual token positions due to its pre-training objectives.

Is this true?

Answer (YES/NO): NO